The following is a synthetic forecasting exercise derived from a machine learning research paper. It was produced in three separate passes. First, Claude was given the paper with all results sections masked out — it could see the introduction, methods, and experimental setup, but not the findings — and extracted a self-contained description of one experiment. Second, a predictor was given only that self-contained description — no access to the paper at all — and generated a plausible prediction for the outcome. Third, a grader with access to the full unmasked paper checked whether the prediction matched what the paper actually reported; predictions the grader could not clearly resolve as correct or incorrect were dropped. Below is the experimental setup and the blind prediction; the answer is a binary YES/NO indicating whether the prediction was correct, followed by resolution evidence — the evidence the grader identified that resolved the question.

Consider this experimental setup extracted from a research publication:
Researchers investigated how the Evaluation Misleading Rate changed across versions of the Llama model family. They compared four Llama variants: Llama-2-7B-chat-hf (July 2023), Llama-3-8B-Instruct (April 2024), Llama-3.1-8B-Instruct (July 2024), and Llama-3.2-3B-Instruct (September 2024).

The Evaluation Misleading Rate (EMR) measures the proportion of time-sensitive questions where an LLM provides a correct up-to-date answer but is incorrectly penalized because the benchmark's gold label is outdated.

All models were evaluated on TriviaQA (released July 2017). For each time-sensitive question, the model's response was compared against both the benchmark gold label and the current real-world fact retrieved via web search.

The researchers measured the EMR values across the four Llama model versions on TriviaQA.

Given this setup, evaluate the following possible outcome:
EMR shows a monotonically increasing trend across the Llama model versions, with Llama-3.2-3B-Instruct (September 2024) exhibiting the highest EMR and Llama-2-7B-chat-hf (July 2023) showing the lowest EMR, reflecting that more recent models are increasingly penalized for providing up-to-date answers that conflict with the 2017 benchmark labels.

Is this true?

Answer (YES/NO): NO